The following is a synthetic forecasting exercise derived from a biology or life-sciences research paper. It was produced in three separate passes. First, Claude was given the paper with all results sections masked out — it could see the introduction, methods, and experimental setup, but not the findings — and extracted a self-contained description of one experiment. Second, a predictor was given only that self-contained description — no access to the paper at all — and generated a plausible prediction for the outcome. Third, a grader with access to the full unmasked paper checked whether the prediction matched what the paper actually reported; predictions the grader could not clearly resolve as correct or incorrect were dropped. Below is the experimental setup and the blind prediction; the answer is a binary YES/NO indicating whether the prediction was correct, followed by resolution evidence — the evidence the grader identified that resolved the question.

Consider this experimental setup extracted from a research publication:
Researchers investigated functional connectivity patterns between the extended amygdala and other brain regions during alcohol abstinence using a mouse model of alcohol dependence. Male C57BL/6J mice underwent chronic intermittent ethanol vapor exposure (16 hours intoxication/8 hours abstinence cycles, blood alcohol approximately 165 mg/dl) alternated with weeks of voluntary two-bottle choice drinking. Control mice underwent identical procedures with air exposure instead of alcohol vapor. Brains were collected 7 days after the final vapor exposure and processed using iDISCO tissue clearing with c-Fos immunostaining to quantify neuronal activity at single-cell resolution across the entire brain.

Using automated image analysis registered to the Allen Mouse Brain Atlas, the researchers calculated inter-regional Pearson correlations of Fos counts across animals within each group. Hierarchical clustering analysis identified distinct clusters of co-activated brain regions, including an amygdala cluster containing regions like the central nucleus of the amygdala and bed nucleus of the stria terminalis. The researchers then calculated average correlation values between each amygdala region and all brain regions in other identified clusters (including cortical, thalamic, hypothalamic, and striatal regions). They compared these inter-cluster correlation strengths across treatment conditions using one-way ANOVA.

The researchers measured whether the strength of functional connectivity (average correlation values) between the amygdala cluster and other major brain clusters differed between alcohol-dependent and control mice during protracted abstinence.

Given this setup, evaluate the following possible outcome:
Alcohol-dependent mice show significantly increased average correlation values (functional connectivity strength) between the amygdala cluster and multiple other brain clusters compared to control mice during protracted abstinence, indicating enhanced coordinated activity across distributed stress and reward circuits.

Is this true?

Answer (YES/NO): NO